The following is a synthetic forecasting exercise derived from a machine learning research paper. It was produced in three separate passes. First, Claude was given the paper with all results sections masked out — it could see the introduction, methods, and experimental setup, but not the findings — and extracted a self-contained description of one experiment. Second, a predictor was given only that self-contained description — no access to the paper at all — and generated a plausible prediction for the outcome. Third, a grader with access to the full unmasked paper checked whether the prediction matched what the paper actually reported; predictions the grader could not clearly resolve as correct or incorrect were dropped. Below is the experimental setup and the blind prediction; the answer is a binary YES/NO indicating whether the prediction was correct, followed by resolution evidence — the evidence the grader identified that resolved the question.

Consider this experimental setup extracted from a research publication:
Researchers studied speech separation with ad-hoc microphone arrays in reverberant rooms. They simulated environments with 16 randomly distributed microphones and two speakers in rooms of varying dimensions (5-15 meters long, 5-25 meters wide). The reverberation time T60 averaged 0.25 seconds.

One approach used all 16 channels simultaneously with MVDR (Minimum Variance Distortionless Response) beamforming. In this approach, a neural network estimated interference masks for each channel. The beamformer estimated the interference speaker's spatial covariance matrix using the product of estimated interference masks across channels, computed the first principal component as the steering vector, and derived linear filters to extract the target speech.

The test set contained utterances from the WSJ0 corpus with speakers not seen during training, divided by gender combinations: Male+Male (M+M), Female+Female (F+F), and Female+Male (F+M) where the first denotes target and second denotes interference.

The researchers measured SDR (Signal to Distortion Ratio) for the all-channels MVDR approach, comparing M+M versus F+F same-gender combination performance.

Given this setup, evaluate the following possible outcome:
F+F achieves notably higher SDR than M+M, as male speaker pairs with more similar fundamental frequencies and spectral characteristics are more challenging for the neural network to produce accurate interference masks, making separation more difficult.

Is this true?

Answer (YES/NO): NO